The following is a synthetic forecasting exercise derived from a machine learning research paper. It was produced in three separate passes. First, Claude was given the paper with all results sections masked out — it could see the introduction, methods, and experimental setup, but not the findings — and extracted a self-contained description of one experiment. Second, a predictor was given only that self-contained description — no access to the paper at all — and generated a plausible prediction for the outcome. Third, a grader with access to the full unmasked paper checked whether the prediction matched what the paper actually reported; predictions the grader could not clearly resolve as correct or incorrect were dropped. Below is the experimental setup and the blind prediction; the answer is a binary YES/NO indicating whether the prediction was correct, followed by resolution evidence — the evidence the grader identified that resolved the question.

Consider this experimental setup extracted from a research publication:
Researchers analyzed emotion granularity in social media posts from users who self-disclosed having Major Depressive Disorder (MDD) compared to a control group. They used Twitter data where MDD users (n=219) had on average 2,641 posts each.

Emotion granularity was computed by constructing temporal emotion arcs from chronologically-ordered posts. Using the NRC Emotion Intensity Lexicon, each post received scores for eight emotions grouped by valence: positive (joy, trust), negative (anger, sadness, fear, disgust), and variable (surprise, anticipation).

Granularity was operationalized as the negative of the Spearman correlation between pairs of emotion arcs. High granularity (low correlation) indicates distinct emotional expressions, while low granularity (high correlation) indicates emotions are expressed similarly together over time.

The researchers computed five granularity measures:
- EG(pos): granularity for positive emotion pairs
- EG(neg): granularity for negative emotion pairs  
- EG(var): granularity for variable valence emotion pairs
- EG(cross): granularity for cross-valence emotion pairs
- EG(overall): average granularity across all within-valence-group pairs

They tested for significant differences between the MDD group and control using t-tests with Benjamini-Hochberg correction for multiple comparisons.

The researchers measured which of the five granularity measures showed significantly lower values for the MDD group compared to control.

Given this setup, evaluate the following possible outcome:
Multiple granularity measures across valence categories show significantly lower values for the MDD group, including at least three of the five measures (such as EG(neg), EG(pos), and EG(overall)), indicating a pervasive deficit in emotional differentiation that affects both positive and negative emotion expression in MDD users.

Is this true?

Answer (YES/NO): NO